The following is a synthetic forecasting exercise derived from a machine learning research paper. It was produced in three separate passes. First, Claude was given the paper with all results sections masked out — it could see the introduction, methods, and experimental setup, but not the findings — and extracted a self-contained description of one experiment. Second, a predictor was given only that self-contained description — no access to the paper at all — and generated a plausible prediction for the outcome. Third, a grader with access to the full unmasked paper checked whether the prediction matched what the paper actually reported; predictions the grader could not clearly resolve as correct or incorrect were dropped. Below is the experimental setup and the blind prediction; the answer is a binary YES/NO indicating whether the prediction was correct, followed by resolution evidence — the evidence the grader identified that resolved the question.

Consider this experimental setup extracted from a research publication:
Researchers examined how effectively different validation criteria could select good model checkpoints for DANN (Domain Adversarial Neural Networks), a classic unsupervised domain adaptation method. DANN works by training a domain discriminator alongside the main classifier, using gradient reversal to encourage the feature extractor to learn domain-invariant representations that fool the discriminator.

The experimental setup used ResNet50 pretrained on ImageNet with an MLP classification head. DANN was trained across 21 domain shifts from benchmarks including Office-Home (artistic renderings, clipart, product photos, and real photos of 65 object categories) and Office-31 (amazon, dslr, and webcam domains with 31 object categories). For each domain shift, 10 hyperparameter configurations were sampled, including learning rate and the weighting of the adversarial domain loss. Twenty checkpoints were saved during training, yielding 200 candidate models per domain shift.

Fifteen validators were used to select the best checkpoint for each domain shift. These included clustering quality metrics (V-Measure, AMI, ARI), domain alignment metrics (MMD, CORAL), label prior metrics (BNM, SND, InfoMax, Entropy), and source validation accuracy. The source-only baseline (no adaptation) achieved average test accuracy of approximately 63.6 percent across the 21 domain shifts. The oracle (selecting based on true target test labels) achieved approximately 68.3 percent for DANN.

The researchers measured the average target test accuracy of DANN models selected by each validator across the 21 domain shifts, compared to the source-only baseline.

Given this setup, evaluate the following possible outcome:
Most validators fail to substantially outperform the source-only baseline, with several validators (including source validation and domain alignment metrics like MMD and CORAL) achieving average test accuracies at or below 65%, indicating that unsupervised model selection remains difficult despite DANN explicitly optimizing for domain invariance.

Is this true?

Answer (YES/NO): YES